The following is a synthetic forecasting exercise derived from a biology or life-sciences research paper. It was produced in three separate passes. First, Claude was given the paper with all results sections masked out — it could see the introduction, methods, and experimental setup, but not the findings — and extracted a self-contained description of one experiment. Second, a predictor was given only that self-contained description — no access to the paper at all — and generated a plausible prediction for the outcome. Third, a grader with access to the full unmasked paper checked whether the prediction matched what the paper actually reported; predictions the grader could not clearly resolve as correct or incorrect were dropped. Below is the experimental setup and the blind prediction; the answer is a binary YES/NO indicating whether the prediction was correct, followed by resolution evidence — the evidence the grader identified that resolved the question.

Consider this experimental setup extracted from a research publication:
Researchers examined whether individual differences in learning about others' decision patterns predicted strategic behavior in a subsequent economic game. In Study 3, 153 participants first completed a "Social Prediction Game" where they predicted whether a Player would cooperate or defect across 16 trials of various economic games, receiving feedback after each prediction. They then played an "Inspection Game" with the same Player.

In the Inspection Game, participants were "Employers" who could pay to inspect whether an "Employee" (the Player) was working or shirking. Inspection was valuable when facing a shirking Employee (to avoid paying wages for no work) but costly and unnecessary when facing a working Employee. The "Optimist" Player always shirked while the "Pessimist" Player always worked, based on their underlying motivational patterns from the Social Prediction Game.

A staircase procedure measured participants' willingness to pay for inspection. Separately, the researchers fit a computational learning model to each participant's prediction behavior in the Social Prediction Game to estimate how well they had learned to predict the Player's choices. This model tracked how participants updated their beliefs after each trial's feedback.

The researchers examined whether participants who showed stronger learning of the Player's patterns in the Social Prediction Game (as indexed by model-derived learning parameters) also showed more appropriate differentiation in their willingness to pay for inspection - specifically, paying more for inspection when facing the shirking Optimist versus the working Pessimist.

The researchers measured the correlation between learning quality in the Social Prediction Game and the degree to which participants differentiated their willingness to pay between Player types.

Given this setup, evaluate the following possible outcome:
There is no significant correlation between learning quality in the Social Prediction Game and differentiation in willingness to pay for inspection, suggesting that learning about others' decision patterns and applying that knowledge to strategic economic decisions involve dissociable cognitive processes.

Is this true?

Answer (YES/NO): NO